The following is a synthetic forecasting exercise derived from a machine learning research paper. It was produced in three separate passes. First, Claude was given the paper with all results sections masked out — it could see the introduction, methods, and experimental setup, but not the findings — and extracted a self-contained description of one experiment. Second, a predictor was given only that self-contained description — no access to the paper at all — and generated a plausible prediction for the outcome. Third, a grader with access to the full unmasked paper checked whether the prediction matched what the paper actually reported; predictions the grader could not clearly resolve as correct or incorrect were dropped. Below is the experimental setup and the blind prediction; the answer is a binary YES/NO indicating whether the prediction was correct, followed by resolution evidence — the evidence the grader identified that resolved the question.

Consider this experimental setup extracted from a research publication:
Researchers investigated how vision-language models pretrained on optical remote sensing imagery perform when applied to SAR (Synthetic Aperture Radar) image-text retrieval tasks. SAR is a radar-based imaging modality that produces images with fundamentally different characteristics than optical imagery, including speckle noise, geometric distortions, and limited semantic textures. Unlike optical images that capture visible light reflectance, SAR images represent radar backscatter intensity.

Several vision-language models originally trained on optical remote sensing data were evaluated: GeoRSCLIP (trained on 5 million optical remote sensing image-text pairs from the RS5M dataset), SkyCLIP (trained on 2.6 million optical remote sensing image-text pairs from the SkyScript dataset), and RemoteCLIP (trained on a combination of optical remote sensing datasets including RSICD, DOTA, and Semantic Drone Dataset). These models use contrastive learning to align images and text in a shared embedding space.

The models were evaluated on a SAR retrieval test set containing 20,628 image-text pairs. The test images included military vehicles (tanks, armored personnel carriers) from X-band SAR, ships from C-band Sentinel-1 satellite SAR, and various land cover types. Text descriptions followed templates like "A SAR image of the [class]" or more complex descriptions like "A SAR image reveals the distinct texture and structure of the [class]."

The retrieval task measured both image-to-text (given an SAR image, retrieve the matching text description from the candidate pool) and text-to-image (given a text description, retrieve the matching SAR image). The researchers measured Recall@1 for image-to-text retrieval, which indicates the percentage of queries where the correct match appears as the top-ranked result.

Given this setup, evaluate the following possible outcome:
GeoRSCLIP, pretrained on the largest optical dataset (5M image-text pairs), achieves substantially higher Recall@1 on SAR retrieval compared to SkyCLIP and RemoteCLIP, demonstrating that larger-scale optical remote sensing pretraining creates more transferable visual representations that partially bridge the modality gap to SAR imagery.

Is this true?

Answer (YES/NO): NO